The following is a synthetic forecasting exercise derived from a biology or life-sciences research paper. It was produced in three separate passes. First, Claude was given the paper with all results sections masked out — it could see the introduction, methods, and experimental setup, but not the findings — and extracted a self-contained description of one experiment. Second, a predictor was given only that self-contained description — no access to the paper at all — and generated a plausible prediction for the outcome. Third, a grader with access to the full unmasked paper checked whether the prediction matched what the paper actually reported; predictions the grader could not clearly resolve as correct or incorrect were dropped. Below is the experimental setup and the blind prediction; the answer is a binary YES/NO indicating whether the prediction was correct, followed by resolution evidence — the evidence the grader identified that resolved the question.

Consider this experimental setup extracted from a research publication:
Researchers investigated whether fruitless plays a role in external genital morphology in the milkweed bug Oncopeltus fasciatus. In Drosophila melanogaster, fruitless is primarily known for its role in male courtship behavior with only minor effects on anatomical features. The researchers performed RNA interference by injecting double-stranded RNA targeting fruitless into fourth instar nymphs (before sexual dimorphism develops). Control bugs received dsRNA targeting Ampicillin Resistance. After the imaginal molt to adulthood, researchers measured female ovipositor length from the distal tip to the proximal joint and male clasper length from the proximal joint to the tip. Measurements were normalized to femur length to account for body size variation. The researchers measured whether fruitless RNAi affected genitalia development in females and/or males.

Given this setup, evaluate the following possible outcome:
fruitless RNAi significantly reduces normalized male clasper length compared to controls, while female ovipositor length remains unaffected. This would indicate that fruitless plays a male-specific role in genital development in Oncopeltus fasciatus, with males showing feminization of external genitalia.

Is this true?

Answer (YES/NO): NO